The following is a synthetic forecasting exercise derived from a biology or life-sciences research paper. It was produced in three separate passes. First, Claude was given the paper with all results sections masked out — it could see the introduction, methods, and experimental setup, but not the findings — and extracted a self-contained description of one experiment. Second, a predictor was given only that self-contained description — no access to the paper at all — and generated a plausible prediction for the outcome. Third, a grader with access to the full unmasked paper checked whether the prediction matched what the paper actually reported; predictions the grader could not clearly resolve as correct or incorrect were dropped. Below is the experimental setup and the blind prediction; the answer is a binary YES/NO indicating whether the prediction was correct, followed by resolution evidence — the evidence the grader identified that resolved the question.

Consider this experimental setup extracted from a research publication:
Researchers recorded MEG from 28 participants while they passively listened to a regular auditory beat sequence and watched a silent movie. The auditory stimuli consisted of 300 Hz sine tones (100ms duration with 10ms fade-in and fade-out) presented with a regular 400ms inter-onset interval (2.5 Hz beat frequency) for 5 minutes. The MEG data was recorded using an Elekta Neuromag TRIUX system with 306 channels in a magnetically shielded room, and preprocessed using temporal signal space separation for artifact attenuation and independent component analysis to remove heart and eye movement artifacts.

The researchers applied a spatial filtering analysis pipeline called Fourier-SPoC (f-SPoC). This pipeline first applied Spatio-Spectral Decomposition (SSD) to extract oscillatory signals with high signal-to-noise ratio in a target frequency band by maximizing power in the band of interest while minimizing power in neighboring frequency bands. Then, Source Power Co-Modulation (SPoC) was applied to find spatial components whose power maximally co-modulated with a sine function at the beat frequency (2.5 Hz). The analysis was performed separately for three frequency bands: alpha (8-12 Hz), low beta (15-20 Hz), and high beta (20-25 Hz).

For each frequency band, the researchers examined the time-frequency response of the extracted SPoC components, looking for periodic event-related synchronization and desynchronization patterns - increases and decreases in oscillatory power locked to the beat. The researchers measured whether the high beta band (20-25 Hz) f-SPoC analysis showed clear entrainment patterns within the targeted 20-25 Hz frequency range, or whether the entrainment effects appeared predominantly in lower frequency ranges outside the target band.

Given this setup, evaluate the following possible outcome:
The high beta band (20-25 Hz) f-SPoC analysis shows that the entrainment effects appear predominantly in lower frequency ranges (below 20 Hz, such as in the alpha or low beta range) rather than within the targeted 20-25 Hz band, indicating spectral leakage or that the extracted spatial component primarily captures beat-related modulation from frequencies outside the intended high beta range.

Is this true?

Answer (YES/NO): YES